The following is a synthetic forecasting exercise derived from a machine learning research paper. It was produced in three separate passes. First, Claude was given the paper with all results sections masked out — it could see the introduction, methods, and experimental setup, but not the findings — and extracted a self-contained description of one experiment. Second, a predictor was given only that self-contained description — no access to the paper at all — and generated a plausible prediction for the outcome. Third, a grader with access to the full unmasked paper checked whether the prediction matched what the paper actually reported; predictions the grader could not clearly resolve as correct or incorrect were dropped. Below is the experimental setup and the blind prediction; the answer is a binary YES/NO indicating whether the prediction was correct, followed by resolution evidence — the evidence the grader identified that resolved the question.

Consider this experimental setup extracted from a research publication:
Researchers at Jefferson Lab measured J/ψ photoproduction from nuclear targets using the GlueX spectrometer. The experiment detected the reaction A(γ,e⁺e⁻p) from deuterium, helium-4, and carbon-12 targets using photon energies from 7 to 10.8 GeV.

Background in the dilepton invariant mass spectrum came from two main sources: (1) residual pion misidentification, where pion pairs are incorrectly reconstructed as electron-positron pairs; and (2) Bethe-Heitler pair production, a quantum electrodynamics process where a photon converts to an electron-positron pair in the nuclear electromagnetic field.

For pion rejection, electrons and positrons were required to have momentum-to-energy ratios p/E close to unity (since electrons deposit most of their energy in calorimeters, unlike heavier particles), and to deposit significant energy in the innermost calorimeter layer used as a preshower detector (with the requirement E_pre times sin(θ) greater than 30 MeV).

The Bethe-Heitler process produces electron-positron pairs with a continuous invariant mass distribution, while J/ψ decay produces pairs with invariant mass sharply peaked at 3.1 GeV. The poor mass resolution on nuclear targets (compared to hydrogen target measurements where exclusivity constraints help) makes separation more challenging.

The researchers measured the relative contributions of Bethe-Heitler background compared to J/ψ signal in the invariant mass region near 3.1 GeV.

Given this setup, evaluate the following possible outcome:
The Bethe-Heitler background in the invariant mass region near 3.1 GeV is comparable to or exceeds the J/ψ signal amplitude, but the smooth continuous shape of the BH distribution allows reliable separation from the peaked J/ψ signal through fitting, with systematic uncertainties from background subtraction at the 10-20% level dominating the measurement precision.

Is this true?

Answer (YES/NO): NO